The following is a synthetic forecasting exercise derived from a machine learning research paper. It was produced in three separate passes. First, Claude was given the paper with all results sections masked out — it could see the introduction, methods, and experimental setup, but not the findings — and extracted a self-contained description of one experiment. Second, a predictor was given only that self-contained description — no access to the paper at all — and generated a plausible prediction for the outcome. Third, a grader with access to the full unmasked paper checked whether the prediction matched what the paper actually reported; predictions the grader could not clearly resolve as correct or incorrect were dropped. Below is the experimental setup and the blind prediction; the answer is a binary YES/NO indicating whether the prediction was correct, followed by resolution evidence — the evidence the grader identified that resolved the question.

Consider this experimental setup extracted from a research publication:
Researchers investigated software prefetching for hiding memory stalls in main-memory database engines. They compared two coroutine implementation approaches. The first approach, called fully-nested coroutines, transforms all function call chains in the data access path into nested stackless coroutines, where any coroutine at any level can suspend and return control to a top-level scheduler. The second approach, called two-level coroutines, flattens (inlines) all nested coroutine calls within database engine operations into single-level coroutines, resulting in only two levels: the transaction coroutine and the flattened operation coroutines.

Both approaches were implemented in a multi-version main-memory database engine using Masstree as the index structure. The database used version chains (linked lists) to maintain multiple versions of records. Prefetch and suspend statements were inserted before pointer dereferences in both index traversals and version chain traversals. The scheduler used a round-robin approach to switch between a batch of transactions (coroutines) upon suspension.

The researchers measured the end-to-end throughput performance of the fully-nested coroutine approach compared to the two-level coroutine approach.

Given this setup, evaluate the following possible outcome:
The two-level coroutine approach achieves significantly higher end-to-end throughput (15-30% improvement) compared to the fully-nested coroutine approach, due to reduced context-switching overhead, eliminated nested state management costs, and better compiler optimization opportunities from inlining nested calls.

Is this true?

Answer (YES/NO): NO